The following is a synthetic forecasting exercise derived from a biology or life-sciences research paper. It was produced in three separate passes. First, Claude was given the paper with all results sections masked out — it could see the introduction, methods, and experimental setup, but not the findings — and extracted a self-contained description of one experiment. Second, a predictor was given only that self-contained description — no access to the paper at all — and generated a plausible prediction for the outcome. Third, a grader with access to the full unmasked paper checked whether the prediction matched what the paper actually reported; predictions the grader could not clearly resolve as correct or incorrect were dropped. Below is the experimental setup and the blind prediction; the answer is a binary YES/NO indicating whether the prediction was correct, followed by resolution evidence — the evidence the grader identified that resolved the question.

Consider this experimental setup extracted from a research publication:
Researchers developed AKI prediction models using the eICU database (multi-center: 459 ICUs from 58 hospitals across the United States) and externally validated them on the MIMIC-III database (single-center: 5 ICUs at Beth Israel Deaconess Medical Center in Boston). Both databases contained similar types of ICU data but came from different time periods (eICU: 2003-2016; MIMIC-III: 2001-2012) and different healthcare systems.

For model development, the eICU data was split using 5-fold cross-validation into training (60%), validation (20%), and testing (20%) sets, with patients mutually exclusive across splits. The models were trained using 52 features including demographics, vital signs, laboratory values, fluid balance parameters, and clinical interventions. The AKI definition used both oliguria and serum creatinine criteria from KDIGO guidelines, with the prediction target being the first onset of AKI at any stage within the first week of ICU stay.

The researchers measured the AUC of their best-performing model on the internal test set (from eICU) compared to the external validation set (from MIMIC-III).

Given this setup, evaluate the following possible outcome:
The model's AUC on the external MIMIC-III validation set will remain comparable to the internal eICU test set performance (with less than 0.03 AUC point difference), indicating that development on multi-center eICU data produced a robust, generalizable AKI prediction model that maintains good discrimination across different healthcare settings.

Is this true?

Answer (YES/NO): YES